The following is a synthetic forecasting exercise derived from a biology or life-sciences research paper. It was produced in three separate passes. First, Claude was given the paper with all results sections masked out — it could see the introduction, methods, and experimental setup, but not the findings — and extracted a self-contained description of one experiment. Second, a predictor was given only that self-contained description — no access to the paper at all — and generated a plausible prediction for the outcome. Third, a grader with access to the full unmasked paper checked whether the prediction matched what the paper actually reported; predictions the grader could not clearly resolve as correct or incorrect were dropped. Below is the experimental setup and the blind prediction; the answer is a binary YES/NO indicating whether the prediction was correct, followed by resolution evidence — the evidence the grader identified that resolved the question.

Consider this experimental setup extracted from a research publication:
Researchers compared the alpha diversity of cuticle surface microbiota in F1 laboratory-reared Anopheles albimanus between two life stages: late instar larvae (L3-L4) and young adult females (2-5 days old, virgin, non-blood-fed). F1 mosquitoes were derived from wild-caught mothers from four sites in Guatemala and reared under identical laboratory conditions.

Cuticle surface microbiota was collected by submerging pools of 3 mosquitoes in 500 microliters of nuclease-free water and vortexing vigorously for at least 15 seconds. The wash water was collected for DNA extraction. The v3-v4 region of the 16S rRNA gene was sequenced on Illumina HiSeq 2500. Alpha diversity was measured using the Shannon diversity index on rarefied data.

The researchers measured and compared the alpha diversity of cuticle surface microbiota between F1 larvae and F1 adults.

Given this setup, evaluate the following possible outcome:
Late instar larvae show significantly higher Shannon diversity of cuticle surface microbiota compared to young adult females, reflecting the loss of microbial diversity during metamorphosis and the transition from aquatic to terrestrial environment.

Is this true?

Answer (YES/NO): YES